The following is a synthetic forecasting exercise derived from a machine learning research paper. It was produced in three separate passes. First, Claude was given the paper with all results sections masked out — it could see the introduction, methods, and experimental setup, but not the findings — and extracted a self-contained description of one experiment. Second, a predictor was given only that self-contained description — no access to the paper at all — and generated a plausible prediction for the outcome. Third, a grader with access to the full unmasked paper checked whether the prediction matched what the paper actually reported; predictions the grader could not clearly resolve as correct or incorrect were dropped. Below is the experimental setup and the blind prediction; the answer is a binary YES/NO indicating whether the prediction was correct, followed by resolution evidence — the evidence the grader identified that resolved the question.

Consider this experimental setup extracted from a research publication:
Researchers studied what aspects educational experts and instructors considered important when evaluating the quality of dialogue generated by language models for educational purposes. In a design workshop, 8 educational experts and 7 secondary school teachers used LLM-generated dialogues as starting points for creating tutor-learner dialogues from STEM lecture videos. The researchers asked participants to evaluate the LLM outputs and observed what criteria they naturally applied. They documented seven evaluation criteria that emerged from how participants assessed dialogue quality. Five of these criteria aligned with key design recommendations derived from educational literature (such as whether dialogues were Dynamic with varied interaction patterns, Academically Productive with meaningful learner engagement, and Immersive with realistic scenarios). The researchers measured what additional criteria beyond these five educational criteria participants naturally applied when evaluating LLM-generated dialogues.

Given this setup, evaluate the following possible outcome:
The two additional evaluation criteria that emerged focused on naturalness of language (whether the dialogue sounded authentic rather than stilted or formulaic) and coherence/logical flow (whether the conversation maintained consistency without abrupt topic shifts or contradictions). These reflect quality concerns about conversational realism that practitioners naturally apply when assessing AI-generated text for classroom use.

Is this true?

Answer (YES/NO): NO